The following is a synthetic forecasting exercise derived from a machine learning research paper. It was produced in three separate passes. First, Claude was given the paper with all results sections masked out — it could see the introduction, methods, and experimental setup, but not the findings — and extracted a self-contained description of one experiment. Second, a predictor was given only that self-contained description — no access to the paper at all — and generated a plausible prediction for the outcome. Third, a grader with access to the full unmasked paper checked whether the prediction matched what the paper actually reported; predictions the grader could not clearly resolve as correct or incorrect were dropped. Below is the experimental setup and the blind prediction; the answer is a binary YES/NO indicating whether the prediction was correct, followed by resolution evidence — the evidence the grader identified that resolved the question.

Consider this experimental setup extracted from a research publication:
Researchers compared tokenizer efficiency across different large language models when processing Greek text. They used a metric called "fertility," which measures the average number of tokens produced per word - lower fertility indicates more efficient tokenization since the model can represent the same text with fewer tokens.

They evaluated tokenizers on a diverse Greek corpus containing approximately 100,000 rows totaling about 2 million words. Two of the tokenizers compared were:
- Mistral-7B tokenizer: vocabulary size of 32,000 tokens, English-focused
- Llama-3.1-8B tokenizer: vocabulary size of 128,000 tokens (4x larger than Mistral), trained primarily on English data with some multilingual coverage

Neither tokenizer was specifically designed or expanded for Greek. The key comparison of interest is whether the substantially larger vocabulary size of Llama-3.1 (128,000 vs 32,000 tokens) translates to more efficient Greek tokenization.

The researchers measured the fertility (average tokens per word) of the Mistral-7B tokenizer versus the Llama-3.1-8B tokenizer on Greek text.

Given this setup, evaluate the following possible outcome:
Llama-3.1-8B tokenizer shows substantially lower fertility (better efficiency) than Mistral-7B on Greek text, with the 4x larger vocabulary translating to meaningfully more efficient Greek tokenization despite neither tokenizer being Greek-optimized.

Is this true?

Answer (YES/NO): YES